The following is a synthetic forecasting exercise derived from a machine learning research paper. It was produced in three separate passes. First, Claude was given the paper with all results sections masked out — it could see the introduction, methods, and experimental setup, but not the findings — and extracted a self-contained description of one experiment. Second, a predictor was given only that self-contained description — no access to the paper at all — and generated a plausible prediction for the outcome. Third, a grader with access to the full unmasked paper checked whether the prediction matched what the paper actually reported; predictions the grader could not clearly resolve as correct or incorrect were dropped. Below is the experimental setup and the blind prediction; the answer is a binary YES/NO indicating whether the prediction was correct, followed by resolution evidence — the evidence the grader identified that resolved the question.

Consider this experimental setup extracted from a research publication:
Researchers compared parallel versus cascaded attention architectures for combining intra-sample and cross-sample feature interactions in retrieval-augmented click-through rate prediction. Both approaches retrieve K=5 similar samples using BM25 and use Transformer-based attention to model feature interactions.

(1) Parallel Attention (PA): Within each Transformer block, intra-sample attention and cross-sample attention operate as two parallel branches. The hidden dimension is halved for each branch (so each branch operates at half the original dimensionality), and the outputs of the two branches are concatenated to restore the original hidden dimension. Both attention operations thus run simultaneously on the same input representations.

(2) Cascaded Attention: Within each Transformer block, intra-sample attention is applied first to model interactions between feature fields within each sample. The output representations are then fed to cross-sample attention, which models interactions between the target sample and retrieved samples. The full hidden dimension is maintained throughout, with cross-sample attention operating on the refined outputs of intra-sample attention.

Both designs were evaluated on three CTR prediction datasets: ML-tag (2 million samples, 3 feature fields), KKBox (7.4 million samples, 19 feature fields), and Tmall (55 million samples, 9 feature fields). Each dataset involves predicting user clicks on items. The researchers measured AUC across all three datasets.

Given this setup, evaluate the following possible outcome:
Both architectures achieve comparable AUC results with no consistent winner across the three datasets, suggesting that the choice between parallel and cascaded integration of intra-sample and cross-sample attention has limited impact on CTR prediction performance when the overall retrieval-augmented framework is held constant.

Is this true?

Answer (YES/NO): NO